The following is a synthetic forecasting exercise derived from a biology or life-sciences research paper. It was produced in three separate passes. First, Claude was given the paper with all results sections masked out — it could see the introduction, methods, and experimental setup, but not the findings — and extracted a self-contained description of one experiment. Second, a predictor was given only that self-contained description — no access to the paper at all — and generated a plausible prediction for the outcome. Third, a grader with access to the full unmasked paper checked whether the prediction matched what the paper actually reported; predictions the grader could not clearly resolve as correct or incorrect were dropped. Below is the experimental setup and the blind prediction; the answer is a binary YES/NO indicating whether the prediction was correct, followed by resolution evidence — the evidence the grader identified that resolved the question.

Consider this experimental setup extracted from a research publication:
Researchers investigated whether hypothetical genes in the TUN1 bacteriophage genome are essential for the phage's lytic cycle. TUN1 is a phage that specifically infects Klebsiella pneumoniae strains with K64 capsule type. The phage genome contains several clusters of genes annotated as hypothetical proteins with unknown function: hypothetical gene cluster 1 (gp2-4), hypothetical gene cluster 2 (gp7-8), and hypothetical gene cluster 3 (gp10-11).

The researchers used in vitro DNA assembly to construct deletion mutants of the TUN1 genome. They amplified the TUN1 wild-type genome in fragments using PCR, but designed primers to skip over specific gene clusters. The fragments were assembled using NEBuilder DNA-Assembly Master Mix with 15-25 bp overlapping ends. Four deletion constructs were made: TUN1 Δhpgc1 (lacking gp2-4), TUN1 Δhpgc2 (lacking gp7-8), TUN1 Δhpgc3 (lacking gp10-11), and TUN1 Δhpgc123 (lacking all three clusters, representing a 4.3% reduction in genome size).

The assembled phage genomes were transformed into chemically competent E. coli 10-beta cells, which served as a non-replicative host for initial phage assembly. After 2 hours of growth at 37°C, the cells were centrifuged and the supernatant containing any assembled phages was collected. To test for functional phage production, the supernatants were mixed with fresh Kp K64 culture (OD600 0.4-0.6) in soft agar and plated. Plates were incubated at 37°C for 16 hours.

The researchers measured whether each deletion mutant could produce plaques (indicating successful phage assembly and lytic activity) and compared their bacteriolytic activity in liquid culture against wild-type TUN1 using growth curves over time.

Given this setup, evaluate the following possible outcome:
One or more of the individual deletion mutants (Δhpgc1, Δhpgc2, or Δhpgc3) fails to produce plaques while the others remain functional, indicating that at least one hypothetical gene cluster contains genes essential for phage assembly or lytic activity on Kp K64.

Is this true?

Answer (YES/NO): NO